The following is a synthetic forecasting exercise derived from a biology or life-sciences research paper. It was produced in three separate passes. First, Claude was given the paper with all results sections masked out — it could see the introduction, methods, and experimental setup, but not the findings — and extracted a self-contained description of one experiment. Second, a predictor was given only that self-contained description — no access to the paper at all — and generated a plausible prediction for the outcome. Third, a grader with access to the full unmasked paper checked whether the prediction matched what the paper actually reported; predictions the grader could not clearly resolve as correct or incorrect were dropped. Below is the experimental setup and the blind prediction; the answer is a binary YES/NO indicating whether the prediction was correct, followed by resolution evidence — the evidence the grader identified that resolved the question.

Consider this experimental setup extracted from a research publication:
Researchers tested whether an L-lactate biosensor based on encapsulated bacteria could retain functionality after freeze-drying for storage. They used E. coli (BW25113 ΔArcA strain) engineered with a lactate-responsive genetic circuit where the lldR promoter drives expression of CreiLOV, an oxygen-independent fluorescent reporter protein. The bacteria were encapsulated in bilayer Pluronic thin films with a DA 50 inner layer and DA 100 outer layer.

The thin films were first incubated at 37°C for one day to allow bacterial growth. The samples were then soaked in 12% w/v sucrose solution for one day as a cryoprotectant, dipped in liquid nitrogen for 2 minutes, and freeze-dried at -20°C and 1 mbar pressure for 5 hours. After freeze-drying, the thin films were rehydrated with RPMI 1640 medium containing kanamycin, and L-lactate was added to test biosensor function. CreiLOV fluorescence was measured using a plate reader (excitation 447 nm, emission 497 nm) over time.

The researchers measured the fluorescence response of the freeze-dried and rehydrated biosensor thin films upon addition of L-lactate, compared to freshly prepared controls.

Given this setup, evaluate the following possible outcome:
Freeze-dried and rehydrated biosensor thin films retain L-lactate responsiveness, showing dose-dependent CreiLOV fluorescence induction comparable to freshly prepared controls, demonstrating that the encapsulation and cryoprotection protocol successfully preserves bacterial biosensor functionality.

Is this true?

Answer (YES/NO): NO